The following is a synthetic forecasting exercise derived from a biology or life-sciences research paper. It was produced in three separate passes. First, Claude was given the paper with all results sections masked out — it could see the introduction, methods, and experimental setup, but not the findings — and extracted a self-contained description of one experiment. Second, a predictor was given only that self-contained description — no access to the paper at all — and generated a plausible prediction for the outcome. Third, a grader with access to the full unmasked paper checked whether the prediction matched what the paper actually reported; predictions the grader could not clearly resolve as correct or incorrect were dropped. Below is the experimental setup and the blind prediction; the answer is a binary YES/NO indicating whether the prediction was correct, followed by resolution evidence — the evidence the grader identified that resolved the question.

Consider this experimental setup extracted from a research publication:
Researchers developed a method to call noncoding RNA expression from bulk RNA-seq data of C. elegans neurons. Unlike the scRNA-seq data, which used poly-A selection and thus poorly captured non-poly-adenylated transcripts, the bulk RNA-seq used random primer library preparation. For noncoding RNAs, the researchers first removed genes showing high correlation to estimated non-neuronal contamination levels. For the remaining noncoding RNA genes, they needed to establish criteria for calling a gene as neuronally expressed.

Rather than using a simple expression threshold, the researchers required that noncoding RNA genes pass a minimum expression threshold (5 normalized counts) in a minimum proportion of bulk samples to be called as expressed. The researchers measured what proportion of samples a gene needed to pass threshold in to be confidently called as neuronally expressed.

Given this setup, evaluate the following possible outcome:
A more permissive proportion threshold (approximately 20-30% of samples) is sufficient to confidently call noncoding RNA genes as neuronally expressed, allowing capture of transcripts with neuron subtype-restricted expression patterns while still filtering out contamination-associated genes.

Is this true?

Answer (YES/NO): NO